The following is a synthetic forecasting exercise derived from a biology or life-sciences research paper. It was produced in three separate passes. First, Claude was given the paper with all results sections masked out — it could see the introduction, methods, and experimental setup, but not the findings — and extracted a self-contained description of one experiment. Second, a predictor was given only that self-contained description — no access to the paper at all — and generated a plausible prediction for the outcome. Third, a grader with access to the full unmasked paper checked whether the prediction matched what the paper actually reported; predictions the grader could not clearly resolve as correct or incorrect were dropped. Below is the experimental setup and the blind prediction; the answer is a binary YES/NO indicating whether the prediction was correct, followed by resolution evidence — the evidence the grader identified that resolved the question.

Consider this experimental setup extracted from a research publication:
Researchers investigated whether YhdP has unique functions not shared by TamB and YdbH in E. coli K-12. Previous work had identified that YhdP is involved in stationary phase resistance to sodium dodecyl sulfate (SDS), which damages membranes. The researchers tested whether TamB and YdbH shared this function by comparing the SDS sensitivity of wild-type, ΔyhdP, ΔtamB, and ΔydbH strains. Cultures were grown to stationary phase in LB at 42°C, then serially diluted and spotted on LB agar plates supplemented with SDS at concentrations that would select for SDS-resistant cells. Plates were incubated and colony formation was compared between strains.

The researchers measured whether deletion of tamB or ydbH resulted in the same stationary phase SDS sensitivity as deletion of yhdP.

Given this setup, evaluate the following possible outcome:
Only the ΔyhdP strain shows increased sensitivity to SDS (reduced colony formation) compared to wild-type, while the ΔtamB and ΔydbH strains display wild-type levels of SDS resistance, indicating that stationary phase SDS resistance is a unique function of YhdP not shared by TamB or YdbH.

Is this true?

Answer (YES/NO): YES